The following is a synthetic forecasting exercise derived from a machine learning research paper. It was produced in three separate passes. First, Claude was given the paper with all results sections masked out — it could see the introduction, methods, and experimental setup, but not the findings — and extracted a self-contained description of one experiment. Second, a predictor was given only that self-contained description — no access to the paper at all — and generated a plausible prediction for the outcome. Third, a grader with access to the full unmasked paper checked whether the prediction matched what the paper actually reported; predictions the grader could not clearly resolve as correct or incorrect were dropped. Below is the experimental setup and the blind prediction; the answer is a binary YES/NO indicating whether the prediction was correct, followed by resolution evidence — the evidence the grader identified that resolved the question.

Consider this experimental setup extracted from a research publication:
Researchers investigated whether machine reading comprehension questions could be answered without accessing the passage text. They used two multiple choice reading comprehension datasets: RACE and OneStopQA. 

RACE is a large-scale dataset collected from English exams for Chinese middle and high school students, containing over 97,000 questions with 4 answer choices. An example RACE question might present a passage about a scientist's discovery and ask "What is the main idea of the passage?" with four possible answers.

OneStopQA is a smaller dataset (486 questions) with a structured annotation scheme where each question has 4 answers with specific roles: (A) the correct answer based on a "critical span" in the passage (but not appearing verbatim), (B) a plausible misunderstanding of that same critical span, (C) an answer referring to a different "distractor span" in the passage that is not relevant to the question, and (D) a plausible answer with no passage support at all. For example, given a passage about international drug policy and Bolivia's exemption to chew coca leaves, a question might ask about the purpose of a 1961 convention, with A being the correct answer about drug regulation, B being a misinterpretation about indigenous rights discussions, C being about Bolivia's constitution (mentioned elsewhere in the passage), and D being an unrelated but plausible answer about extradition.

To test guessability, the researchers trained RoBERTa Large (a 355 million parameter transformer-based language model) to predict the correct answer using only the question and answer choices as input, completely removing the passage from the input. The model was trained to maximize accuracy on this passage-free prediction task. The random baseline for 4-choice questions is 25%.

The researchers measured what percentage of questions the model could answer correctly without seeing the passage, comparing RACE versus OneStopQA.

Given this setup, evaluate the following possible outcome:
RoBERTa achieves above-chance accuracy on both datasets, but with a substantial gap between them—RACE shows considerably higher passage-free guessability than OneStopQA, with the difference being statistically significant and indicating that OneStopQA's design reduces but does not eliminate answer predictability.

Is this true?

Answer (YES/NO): YES